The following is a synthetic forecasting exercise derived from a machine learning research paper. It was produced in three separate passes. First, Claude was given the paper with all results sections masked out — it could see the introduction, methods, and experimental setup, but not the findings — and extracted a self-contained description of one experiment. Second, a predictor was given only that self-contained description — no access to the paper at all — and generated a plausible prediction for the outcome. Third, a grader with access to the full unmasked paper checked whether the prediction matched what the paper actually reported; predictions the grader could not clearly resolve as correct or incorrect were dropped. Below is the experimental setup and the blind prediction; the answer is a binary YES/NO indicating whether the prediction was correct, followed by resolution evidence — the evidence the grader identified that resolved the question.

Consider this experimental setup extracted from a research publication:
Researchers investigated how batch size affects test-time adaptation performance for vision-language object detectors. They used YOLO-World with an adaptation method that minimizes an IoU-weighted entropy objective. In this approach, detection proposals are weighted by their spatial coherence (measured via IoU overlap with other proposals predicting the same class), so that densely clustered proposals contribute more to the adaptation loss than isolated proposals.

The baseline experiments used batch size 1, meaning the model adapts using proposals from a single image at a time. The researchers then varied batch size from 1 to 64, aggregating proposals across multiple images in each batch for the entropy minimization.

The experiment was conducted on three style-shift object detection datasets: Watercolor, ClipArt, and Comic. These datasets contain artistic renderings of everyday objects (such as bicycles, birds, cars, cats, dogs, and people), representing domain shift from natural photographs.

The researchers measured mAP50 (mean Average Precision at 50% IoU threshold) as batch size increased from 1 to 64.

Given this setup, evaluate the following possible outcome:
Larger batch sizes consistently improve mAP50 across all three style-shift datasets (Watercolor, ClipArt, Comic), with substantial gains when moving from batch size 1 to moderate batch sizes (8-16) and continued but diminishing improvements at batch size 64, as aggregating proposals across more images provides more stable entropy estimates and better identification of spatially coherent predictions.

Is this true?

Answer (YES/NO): NO